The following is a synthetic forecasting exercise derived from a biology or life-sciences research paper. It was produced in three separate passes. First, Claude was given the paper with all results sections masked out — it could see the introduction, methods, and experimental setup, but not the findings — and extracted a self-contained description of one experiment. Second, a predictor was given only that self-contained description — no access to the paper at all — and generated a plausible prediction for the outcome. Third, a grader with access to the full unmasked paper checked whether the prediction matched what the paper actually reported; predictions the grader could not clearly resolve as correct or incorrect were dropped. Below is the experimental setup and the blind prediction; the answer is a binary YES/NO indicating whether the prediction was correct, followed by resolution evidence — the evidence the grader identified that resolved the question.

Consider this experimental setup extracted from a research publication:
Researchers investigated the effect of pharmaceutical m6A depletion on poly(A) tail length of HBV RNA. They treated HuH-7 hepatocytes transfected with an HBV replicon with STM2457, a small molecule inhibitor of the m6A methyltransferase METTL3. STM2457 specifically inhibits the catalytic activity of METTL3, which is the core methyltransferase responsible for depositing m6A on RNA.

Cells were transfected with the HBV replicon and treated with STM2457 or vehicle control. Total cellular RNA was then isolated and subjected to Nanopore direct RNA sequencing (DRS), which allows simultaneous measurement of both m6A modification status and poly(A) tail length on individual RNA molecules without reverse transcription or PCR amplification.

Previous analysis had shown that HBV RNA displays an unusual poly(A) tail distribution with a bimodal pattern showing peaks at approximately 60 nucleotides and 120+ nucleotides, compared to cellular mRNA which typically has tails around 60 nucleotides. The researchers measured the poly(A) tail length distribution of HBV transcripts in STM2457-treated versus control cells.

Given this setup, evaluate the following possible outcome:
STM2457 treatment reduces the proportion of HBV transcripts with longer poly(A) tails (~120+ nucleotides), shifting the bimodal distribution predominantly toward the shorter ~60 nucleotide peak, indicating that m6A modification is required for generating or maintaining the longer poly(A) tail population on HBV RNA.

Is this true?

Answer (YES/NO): YES